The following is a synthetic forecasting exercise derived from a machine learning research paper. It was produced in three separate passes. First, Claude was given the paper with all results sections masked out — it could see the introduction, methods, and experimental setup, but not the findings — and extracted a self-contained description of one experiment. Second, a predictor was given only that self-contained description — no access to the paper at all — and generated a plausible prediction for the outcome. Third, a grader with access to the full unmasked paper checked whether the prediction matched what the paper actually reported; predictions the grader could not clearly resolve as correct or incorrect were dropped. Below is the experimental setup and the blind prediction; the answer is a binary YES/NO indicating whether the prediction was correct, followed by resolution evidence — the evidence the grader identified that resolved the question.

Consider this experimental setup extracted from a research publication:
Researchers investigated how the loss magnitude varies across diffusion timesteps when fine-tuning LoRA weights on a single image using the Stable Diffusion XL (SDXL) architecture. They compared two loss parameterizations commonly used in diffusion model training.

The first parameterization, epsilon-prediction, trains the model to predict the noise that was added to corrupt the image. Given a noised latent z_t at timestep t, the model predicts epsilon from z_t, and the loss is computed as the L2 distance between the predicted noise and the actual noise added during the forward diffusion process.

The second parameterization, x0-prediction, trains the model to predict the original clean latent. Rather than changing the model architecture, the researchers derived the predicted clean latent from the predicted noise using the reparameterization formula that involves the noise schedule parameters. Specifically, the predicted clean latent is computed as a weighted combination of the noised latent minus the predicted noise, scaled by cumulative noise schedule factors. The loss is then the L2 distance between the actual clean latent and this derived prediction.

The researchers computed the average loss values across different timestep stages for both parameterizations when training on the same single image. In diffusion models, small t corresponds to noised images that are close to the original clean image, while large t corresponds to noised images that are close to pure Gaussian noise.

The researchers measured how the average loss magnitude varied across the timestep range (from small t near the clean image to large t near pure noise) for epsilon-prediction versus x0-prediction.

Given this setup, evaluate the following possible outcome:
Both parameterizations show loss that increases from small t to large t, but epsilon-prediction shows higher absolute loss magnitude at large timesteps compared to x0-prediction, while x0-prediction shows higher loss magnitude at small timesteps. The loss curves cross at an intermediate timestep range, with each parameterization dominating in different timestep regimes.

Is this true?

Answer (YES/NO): NO